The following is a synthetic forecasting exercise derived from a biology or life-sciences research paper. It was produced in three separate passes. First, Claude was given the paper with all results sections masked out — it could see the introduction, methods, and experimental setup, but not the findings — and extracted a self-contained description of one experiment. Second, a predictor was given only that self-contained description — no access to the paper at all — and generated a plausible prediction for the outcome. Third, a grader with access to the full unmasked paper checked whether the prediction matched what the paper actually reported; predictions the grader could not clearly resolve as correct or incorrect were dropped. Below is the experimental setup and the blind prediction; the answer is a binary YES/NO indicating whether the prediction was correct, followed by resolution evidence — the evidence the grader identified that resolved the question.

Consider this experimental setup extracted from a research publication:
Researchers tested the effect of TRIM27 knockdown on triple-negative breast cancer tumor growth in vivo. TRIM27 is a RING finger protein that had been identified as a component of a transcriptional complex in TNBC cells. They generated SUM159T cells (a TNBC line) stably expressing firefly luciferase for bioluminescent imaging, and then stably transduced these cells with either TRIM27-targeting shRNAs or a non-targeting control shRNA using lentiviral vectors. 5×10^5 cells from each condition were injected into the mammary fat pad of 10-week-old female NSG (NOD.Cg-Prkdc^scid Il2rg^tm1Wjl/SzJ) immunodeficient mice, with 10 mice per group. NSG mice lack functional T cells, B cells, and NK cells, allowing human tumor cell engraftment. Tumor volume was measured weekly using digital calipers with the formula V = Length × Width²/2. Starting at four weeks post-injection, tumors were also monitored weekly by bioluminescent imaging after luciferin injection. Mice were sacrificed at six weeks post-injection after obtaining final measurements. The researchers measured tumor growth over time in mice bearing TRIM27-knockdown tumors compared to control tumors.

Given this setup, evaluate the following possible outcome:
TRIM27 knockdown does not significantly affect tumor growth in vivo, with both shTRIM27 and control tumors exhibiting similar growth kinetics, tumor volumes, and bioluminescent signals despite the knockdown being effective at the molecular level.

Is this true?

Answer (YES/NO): NO